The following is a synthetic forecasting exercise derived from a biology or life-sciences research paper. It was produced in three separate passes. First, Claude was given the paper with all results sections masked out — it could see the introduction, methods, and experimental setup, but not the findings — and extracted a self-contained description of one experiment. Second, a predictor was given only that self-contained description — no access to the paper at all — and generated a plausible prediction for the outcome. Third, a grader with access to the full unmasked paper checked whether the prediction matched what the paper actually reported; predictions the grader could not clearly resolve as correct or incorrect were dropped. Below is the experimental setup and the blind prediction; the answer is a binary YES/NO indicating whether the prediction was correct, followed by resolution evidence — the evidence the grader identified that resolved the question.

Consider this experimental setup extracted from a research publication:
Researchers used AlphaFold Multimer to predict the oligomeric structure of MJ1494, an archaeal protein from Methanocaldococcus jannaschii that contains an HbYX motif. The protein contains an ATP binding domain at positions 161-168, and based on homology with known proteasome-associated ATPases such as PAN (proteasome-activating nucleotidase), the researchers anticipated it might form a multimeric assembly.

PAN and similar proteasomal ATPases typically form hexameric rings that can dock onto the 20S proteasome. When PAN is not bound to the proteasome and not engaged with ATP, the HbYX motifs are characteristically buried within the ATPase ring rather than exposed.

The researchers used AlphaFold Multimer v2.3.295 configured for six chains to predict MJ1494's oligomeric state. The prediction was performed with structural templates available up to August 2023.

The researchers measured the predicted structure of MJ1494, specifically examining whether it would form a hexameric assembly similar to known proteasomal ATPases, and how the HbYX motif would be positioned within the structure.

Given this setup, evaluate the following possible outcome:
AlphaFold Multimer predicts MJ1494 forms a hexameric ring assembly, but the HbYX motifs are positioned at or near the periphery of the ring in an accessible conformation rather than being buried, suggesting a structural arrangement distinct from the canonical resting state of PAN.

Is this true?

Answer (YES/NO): NO